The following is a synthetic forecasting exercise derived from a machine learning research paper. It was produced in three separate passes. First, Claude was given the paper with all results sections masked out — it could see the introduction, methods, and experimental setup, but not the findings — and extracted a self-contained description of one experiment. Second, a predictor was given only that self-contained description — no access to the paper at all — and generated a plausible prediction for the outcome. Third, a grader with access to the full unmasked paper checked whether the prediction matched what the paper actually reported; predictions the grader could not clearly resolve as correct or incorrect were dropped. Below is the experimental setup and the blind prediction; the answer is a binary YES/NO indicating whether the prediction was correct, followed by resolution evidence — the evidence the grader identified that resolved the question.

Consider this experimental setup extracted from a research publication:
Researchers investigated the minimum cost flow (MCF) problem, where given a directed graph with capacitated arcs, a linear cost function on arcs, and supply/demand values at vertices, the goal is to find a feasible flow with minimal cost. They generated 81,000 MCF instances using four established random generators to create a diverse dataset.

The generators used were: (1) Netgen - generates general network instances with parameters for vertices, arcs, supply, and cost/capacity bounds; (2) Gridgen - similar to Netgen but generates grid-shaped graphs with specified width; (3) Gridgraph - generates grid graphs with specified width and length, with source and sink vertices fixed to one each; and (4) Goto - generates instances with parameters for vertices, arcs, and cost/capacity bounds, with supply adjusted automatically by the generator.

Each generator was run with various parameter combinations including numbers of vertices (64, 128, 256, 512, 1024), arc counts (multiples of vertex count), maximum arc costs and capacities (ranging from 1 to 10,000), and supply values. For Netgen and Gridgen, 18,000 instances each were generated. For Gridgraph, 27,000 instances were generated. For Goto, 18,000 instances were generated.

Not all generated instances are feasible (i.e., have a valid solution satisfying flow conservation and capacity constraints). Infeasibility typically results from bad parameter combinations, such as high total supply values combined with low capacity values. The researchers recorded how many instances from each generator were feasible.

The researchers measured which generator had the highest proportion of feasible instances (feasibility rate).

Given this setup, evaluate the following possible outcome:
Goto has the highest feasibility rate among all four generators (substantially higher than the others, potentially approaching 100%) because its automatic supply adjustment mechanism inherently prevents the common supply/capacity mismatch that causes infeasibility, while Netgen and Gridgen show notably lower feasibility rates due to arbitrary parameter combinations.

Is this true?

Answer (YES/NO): NO